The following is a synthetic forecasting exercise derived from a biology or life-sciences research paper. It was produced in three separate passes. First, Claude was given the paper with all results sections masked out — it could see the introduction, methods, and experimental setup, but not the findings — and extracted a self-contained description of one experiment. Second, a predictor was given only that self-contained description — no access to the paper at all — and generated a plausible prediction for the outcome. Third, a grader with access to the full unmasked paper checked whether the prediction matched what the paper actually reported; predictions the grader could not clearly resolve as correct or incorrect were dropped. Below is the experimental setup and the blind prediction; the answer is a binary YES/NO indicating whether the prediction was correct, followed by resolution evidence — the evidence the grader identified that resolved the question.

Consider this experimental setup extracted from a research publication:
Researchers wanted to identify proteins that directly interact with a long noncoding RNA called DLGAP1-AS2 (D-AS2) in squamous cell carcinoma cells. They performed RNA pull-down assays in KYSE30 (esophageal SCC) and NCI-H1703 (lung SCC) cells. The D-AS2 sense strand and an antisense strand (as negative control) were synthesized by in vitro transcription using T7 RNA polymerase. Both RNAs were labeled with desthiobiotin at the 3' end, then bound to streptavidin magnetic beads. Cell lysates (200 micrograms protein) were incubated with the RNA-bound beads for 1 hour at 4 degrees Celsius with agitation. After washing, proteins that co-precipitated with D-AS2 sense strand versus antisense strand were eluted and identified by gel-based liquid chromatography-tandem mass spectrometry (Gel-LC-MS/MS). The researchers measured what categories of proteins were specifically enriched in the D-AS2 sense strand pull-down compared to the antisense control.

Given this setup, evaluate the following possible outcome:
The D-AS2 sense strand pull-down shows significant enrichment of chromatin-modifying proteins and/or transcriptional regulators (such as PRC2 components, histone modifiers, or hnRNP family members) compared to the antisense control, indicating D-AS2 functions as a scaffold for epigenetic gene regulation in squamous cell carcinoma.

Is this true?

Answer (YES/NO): NO